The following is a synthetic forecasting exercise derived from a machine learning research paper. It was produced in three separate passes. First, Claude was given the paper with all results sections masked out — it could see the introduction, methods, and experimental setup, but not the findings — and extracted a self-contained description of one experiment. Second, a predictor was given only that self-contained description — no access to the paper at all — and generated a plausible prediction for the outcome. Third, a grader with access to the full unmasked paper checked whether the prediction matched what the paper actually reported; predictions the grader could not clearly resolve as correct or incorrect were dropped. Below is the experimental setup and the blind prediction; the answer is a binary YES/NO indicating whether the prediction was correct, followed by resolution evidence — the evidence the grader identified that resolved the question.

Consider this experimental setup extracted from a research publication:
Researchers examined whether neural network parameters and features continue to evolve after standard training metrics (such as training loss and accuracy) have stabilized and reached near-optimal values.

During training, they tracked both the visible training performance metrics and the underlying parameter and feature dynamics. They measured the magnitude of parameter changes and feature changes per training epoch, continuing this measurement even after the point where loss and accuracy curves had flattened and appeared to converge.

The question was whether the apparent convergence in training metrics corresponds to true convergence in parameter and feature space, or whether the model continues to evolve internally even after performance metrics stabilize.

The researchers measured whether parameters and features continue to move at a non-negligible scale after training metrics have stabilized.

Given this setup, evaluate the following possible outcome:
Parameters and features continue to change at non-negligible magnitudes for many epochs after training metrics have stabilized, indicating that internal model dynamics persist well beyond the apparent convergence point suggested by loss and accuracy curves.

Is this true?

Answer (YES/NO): YES